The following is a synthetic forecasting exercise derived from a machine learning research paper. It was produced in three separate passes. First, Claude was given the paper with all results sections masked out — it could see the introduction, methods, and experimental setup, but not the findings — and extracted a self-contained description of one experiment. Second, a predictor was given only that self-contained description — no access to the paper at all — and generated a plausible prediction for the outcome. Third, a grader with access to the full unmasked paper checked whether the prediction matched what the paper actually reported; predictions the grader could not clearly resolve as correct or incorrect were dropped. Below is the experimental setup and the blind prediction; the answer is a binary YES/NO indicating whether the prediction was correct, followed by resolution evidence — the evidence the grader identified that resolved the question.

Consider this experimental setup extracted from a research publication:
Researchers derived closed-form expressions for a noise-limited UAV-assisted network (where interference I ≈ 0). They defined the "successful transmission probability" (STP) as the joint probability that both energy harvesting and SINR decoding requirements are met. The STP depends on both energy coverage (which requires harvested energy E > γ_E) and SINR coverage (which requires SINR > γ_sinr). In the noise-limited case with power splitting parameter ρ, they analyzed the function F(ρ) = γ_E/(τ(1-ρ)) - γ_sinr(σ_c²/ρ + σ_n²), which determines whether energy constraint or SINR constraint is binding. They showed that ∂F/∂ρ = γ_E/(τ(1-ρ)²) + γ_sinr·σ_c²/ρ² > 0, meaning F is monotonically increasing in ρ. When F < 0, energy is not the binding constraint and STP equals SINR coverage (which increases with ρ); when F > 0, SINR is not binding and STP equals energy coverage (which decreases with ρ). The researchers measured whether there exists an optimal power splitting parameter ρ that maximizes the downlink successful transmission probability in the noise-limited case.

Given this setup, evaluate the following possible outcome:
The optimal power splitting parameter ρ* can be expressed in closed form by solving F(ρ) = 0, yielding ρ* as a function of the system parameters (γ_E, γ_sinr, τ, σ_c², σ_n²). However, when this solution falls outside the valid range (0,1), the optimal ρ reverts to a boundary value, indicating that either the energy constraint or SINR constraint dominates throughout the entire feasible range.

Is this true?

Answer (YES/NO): YES